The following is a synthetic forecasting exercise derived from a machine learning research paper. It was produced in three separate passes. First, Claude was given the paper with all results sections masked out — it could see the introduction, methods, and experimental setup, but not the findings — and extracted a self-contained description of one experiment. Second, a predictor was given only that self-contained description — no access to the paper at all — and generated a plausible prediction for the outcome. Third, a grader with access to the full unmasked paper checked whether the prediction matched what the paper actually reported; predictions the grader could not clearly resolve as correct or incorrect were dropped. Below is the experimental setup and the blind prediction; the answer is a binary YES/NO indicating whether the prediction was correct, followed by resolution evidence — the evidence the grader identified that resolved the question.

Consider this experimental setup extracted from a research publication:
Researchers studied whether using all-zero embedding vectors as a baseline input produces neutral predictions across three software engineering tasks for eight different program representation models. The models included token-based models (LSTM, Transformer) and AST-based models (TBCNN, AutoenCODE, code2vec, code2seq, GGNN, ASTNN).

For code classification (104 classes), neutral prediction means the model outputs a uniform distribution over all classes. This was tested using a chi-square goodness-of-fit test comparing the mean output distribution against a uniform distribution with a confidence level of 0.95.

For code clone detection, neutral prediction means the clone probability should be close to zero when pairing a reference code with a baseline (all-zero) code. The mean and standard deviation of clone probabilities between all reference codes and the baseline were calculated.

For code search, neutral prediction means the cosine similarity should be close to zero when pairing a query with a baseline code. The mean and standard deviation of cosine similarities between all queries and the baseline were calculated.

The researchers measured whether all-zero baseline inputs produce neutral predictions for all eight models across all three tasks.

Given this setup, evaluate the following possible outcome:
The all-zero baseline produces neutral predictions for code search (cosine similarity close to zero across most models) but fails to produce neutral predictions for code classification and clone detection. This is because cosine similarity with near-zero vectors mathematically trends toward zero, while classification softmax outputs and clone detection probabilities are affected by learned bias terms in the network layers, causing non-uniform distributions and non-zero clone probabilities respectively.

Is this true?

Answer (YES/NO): NO